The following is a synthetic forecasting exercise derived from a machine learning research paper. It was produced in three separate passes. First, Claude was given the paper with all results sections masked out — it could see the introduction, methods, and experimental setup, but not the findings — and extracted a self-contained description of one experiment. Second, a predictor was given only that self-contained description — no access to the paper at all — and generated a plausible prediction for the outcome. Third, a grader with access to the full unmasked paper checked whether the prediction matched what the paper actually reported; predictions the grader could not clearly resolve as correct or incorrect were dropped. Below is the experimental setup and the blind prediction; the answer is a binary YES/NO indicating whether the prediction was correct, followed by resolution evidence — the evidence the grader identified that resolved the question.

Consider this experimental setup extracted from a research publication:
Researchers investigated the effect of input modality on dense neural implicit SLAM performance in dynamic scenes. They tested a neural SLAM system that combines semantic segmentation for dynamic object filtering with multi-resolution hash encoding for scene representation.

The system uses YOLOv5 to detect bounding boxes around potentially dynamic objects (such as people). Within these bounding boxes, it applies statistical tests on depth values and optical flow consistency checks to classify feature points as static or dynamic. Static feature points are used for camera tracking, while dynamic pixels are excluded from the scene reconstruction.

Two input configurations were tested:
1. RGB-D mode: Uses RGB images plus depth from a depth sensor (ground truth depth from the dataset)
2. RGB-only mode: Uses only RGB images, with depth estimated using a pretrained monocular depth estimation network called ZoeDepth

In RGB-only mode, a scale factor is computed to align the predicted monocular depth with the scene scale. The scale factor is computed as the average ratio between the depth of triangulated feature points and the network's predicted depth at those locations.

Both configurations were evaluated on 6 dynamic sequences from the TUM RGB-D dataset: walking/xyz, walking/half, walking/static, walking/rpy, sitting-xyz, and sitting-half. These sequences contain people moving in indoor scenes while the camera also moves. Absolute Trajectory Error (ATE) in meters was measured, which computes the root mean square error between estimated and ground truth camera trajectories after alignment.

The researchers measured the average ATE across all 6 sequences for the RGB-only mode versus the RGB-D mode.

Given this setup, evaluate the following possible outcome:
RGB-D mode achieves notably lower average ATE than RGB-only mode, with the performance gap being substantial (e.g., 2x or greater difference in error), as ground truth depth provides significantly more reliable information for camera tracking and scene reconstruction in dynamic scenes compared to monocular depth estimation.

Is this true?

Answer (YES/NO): NO